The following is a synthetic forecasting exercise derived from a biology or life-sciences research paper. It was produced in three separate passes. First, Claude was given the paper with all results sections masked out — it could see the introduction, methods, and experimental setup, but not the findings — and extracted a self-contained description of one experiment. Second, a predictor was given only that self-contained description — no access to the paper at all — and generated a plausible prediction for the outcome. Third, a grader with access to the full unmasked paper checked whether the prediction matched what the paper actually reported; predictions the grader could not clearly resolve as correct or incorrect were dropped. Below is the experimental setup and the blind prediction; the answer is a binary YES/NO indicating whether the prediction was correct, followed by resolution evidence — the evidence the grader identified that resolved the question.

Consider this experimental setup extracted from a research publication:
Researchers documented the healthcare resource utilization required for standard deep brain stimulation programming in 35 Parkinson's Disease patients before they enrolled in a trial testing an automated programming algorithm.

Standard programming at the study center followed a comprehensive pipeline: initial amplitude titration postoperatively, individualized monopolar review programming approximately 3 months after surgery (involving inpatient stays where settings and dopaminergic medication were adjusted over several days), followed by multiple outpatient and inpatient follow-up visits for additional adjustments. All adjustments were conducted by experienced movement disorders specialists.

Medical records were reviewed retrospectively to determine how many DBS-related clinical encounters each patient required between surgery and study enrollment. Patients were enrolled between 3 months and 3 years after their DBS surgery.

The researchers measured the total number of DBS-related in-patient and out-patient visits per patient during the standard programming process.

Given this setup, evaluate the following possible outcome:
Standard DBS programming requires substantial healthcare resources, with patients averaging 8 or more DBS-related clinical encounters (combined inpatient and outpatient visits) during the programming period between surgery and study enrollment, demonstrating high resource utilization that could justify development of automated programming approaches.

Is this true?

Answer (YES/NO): YES